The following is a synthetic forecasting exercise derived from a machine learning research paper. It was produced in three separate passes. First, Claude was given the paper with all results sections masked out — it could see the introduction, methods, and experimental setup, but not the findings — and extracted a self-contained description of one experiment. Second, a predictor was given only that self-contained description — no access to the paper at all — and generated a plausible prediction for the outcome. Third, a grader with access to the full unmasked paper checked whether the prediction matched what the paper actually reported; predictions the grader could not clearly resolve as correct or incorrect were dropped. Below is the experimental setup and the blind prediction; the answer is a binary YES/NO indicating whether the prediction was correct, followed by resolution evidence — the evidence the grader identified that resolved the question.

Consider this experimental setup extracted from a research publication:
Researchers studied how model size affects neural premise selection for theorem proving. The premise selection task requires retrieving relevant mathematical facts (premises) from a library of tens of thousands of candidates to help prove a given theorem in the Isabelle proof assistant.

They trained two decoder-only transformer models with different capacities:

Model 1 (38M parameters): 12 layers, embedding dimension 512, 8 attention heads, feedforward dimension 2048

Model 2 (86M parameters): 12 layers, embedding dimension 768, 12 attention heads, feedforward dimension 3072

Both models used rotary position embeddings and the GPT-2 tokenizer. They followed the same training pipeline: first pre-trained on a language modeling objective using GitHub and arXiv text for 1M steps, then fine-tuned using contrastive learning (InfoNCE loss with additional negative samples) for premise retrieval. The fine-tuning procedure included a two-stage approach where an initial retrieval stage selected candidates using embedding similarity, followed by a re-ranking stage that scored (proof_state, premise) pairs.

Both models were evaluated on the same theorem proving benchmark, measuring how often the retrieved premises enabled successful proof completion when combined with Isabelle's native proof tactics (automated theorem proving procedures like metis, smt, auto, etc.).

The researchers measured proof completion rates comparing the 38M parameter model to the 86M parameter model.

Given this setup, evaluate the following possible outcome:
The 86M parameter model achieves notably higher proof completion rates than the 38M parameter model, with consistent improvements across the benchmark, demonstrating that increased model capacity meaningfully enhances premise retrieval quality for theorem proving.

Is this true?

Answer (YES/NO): NO